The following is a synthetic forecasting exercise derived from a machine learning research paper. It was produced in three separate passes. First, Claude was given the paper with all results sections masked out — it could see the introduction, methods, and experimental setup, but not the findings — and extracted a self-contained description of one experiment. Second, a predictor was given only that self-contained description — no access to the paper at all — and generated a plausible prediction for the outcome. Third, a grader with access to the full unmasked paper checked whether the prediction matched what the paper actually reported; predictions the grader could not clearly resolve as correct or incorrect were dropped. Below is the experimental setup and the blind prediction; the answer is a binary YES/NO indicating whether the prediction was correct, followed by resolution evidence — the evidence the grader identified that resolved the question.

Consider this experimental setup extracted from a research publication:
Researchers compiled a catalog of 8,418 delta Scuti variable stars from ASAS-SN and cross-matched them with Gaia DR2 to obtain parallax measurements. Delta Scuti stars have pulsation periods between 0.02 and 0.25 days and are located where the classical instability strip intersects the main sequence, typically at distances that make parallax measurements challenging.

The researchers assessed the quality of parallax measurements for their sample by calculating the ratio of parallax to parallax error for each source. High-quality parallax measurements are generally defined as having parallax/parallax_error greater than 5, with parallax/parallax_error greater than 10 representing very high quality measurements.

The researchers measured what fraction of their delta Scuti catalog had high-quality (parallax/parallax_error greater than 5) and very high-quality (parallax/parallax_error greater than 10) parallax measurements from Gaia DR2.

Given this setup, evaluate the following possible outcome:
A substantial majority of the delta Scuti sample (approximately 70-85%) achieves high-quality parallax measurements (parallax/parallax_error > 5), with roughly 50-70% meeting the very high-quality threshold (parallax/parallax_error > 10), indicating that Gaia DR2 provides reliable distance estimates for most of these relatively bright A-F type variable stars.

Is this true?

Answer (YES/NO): YES